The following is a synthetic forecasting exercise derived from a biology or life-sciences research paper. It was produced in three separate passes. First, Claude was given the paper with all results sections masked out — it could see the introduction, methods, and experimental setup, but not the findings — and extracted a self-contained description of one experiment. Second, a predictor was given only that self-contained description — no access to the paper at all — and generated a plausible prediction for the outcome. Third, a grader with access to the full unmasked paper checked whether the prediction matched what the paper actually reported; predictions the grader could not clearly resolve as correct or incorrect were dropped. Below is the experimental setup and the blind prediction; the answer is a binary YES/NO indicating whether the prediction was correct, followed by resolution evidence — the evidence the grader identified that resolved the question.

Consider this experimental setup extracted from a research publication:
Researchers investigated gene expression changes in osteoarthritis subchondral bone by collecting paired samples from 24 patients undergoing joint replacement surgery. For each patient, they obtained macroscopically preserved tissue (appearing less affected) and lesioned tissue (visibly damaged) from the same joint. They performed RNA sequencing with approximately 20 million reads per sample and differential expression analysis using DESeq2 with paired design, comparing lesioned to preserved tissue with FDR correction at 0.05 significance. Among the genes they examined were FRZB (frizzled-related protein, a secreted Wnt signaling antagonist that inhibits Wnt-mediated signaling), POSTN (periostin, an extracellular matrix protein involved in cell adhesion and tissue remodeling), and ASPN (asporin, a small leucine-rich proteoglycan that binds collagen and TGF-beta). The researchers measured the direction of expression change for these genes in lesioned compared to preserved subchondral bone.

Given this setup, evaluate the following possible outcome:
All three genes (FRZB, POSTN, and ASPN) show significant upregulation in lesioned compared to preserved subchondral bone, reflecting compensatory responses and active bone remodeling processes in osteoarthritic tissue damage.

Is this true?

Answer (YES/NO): NO